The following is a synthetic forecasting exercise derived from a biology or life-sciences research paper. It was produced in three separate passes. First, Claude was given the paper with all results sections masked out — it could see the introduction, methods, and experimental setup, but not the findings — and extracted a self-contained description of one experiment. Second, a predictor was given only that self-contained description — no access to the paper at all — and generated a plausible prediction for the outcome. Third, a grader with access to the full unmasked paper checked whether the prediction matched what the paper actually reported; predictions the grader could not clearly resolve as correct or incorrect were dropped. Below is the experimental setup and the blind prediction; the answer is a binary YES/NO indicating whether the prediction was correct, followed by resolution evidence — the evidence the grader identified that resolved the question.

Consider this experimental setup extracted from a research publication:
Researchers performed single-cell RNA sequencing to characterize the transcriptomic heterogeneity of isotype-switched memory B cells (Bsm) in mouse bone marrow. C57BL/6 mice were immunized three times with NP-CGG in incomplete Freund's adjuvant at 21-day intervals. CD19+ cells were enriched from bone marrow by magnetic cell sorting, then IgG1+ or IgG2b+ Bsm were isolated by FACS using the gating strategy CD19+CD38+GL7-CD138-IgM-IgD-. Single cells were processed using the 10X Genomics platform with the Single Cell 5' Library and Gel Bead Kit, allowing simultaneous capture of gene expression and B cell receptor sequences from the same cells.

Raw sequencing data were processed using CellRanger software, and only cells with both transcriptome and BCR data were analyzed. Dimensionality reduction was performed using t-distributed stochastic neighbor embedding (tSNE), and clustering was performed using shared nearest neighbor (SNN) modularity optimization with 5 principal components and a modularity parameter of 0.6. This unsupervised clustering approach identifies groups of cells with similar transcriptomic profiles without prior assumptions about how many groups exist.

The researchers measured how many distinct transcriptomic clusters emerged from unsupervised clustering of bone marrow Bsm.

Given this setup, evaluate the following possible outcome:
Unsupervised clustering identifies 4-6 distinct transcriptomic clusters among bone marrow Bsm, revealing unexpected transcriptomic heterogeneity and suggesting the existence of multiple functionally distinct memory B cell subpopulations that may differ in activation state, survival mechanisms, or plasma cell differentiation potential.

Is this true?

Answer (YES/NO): YES